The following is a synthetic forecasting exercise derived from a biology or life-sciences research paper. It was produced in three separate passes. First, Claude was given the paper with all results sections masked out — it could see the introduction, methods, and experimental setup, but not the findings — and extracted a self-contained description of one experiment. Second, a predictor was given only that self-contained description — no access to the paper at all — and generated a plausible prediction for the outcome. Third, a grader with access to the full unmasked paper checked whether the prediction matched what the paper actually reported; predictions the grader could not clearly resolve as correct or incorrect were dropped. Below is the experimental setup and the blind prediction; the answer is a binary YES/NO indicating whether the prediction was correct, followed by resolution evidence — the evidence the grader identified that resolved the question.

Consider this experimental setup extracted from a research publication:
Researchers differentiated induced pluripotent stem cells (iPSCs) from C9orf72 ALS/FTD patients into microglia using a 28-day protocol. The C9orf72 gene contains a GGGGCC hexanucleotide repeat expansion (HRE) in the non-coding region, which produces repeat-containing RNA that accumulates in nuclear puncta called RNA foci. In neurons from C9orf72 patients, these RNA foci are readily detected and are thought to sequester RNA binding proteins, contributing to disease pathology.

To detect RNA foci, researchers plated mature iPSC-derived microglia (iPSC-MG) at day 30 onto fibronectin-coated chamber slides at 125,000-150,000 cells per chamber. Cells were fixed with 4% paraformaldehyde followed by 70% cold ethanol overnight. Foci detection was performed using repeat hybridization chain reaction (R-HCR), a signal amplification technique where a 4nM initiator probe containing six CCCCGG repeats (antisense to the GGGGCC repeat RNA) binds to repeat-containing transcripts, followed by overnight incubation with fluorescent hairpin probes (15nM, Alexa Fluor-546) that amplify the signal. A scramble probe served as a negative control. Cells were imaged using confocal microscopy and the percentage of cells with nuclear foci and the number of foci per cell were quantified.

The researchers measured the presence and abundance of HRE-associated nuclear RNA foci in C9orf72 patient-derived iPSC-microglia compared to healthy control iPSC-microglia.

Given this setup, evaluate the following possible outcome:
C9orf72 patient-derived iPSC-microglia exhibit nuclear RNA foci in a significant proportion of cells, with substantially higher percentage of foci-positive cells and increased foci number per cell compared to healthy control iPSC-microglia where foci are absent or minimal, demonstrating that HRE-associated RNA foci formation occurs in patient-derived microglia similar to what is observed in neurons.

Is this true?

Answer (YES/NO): YES